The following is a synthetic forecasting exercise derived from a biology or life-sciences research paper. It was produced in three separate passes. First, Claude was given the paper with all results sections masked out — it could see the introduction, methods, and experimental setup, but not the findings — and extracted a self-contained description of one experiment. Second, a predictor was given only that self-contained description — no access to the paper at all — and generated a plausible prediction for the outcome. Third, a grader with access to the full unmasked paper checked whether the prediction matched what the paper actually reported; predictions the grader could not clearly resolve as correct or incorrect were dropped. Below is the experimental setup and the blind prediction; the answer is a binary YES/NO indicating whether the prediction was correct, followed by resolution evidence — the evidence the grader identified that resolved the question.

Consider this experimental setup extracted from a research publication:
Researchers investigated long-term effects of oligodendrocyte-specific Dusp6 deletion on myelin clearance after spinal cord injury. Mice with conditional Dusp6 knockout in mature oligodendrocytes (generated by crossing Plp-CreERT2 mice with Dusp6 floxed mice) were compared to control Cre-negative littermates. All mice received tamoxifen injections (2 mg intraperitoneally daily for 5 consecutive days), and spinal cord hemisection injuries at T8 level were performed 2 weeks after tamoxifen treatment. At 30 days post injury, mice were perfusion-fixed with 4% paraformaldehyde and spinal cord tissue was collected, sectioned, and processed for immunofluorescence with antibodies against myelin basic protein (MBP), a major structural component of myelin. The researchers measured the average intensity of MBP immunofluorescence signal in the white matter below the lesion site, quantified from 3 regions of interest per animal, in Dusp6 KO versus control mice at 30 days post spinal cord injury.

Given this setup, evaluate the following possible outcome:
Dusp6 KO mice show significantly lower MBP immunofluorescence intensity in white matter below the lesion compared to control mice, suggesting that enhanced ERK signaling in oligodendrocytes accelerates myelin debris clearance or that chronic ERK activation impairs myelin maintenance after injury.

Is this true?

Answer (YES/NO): YES